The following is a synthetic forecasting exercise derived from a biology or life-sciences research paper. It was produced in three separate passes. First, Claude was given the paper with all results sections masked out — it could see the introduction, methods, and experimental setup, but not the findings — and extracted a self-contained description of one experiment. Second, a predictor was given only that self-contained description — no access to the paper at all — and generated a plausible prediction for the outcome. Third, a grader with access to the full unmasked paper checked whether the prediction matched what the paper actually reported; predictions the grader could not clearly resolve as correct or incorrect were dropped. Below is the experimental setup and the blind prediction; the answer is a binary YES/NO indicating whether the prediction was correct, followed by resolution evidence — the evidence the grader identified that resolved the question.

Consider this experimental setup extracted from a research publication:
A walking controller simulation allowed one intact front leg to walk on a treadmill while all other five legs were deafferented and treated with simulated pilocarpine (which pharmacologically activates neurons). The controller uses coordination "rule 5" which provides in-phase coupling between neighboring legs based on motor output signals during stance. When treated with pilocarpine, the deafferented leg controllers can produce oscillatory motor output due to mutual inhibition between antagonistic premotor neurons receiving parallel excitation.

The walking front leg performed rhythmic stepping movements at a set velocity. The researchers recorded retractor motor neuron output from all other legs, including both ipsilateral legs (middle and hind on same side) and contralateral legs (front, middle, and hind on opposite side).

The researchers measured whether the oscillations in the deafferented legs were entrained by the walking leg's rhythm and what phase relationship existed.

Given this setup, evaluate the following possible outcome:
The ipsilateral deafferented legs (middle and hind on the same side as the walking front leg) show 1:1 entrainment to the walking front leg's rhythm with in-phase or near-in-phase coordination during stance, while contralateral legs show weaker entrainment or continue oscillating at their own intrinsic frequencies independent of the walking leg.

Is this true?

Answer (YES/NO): NO